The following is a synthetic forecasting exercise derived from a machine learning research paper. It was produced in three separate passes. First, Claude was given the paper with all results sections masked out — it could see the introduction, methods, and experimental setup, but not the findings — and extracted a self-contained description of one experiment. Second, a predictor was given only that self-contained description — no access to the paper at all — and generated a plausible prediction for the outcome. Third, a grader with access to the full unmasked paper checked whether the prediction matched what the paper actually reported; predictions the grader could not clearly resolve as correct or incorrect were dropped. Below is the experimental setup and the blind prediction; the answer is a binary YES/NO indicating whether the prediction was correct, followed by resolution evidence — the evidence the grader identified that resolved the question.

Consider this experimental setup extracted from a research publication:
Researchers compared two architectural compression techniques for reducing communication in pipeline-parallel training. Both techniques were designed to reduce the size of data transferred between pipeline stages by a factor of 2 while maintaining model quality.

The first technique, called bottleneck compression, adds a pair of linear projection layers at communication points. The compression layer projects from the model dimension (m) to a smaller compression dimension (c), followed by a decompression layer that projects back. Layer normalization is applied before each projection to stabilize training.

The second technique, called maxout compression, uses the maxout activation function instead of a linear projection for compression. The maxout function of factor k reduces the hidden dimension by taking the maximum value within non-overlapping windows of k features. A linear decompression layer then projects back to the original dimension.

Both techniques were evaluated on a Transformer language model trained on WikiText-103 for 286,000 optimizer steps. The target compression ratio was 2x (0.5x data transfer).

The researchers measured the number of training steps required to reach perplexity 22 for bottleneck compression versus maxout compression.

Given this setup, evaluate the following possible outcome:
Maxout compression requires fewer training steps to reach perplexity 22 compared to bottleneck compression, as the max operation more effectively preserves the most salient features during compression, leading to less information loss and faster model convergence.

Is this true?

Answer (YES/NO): NO